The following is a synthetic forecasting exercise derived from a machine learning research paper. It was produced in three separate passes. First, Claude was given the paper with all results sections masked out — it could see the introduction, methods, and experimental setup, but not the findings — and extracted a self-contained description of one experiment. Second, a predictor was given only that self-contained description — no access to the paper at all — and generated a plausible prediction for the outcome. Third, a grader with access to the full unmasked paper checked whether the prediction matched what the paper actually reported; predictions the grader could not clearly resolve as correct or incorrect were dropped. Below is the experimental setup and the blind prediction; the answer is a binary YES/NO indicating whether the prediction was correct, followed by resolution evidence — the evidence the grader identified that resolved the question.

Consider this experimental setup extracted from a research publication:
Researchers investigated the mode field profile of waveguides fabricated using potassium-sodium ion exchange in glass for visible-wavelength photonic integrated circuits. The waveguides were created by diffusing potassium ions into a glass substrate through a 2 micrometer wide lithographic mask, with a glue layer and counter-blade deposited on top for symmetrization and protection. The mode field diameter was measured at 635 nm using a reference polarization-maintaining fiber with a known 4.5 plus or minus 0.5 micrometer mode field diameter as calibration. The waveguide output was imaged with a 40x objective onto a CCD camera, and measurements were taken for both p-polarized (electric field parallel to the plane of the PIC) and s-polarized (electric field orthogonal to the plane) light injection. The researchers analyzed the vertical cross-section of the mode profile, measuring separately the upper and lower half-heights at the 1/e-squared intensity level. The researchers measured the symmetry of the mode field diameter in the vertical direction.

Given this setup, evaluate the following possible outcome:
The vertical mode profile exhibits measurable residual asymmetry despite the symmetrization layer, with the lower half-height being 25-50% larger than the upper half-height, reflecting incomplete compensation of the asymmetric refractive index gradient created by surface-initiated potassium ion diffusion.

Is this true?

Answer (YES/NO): NO